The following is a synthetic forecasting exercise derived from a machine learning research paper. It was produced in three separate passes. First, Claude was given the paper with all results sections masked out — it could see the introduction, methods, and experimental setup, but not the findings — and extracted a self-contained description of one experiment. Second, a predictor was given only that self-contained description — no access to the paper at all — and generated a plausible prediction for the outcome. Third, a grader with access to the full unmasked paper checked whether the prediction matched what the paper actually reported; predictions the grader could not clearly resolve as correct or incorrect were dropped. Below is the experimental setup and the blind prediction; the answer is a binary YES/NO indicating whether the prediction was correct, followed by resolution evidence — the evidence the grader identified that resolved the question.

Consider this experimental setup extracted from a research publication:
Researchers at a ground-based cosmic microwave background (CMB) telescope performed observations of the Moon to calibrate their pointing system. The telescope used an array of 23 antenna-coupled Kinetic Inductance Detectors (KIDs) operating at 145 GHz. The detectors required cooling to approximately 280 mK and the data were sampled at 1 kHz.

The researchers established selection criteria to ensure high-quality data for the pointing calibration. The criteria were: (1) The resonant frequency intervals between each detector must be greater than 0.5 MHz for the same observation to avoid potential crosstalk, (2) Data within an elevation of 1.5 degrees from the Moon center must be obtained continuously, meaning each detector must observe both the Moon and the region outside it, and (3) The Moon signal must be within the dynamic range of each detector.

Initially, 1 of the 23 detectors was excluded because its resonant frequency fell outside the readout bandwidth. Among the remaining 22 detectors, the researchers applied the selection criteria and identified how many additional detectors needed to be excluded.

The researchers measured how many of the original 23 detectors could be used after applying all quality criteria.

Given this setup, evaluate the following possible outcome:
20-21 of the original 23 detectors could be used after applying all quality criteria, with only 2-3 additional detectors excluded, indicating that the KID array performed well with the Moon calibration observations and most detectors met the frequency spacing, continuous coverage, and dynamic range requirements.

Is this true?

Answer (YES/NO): NO